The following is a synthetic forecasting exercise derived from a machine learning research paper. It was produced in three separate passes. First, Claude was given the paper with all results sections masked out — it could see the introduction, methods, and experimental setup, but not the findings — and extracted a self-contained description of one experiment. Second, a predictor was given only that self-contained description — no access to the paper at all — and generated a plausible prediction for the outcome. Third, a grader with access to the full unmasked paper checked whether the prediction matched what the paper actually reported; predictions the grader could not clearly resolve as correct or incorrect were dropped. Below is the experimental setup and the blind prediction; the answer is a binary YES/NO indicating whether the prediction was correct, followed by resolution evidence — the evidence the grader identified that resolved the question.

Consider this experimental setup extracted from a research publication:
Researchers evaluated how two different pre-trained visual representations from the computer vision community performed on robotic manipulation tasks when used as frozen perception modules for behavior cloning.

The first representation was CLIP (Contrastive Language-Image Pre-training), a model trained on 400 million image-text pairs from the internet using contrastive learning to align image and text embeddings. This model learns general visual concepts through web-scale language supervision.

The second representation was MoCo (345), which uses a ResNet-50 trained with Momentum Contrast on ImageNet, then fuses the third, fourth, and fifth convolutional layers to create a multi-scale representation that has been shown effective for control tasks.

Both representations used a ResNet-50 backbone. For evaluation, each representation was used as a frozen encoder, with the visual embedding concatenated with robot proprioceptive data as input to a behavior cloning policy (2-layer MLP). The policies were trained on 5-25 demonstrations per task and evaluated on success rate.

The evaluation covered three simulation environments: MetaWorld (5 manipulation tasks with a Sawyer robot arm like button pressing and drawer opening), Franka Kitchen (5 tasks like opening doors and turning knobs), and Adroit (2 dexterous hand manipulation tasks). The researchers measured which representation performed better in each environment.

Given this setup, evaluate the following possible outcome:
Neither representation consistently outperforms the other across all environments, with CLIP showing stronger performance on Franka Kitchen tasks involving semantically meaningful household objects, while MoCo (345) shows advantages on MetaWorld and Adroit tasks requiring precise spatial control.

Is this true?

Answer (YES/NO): NO